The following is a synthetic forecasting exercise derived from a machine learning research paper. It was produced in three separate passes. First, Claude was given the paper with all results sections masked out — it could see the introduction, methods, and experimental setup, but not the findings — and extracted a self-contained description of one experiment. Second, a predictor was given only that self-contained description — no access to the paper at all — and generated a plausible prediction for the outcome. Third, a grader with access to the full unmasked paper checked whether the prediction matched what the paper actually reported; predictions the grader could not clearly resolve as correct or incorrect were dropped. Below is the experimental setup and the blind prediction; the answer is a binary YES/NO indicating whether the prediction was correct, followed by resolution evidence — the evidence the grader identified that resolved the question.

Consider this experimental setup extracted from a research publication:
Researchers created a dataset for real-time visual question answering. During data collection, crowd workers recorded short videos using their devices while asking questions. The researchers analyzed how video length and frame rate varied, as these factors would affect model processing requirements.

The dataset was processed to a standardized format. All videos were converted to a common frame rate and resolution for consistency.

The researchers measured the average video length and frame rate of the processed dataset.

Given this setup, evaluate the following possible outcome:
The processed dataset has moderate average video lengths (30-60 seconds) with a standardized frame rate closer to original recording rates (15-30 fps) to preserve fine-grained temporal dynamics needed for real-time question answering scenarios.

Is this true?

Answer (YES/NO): NO